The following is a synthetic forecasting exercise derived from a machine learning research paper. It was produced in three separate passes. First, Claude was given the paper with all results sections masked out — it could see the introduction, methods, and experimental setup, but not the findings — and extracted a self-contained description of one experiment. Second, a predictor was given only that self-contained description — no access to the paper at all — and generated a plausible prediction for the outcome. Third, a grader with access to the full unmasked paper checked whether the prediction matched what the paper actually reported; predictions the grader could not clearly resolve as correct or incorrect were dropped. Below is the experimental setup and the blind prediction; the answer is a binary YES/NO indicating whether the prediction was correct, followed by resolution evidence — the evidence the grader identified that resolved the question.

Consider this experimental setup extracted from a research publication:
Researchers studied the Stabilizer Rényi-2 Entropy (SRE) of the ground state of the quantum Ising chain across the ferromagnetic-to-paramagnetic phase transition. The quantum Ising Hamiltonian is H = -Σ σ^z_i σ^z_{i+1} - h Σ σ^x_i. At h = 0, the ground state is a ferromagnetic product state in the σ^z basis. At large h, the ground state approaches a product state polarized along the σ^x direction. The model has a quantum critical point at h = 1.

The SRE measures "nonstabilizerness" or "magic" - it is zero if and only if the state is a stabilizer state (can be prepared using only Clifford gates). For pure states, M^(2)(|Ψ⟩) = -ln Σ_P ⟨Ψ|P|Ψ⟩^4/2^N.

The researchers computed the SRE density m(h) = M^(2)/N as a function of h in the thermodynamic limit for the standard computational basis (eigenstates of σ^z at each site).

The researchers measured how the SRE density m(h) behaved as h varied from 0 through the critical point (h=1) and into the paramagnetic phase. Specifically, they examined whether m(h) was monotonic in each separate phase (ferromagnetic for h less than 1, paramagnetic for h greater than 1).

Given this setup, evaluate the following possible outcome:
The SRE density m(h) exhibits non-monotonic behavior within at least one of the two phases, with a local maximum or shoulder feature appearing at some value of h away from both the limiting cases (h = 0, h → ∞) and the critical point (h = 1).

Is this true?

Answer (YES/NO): NO